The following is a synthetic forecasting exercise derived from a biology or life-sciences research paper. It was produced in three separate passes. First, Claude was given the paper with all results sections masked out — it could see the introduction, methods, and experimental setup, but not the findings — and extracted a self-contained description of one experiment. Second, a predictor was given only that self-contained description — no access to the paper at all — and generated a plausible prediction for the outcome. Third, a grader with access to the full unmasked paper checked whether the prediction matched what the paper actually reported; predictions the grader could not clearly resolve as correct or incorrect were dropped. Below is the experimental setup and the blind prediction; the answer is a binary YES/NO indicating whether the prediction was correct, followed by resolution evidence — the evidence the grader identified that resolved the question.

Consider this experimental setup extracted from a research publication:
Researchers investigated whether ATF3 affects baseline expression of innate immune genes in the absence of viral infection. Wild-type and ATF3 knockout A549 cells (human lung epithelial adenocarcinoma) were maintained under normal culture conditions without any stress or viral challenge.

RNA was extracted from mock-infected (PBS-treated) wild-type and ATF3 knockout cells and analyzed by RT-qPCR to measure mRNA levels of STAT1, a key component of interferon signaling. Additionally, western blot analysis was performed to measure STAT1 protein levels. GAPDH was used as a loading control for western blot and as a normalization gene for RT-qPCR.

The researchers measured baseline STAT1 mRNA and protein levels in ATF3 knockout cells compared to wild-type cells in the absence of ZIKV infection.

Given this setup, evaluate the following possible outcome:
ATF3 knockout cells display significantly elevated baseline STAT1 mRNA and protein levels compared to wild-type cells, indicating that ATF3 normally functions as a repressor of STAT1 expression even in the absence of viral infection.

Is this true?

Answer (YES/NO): NO